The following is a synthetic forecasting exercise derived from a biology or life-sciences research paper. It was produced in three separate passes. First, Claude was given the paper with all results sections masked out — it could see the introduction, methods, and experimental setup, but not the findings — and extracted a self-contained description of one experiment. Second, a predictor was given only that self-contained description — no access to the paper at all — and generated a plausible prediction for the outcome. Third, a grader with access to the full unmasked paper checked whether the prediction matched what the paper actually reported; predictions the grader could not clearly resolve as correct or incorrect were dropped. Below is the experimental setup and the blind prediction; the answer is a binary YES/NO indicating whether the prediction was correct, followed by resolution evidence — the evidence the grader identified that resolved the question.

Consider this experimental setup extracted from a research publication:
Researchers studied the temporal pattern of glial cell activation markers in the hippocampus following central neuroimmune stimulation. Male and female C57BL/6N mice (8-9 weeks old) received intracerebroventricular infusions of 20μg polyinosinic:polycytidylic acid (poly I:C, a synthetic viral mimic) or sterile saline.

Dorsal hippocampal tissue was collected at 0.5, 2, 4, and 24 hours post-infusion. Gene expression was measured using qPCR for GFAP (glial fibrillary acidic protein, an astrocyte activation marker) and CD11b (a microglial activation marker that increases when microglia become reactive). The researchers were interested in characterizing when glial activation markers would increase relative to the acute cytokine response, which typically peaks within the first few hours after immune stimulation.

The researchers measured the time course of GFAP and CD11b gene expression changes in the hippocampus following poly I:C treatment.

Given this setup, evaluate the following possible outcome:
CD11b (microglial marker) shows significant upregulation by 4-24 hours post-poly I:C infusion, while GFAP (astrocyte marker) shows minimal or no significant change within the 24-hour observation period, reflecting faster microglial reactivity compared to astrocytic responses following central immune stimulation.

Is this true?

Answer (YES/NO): NO